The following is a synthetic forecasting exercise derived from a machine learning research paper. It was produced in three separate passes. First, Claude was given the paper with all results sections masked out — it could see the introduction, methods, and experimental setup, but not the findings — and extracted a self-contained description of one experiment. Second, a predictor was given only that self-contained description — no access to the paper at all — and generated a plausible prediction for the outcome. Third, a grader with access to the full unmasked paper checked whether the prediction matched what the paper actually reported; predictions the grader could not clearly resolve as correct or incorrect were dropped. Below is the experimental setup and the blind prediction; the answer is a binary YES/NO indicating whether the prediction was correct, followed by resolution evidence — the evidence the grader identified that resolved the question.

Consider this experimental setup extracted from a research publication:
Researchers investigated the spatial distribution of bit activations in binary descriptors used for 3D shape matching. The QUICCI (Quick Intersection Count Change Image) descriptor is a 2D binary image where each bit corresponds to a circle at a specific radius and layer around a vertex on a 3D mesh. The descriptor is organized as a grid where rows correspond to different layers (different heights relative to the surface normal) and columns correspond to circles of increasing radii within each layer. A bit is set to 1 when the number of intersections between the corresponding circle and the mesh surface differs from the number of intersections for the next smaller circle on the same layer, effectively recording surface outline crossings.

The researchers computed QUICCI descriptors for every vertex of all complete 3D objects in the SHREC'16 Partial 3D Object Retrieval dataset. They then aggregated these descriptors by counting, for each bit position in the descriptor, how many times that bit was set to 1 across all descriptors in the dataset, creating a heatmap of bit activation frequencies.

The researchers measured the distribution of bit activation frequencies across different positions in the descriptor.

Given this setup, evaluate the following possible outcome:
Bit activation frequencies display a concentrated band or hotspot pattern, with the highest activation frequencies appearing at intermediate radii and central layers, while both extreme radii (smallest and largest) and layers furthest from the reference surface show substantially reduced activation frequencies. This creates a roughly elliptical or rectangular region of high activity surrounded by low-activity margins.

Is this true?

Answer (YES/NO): NO